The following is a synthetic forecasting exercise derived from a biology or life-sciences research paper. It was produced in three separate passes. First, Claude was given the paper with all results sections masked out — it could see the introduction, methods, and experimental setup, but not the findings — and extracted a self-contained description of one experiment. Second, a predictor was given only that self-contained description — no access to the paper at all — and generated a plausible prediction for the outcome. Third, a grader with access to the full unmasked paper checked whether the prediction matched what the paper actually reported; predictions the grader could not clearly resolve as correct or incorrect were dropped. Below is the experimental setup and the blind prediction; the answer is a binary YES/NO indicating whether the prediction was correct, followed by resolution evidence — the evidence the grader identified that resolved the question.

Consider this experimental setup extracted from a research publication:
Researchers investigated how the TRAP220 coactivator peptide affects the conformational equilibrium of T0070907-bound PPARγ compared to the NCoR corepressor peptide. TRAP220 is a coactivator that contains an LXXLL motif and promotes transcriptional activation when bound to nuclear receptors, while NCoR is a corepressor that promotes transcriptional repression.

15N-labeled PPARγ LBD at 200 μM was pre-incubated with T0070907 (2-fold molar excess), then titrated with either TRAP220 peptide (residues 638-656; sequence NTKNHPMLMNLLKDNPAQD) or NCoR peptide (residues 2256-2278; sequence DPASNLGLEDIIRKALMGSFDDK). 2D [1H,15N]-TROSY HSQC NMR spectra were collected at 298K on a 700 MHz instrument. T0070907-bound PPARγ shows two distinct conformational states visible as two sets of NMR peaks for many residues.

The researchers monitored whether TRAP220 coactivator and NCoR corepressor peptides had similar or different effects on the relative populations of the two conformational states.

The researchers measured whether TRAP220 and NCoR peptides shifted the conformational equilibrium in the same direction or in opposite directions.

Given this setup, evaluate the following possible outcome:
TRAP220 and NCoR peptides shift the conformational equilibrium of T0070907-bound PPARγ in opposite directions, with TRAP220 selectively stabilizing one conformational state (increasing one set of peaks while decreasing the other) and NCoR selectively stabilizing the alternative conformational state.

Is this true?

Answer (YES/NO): YES